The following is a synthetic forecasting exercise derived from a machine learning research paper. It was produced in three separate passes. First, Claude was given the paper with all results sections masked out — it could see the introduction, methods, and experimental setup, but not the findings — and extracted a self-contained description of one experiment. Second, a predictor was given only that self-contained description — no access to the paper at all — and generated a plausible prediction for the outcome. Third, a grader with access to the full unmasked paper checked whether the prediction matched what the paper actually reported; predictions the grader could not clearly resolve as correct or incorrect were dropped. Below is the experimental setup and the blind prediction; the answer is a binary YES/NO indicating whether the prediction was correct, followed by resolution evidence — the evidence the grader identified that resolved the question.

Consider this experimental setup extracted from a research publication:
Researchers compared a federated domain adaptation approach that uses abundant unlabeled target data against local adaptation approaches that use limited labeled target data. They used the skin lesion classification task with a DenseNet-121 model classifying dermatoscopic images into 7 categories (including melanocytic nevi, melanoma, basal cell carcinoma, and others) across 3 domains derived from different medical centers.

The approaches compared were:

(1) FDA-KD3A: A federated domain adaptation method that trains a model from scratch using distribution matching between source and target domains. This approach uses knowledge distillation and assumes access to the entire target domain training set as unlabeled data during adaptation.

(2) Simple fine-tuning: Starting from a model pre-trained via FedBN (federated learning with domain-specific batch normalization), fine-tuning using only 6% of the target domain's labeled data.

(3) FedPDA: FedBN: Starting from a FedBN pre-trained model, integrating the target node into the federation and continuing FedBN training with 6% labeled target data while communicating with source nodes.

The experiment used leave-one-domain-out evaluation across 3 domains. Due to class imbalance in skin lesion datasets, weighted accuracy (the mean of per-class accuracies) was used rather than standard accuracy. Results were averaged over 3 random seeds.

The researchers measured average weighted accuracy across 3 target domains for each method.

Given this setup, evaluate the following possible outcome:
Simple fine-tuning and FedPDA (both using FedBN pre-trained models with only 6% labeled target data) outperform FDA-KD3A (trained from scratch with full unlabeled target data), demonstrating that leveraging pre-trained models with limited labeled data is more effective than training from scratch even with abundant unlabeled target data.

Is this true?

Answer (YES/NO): NO